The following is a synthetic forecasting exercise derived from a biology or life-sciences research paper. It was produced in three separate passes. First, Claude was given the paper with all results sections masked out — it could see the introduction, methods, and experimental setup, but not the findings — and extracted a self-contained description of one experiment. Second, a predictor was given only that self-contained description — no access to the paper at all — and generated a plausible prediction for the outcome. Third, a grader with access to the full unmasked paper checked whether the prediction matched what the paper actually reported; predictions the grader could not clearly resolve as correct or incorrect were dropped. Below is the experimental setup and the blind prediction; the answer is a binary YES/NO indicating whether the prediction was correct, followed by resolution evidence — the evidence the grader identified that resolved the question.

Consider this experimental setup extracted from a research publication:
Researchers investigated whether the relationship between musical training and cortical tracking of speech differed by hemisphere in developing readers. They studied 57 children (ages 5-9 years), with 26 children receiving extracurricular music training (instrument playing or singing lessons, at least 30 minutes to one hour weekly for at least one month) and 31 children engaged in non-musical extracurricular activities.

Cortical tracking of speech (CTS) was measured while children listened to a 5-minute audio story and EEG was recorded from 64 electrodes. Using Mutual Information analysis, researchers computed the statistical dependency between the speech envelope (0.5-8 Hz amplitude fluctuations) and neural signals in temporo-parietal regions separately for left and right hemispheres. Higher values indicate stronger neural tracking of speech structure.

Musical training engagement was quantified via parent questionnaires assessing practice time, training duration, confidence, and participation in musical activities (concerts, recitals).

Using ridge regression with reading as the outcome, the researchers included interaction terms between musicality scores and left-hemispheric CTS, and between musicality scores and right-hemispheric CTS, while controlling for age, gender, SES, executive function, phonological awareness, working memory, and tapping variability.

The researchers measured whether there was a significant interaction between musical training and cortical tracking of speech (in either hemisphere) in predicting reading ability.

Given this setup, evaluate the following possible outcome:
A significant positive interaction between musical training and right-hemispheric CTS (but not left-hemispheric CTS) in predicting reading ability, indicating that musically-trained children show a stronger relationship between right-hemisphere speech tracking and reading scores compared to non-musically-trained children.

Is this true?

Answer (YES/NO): NO